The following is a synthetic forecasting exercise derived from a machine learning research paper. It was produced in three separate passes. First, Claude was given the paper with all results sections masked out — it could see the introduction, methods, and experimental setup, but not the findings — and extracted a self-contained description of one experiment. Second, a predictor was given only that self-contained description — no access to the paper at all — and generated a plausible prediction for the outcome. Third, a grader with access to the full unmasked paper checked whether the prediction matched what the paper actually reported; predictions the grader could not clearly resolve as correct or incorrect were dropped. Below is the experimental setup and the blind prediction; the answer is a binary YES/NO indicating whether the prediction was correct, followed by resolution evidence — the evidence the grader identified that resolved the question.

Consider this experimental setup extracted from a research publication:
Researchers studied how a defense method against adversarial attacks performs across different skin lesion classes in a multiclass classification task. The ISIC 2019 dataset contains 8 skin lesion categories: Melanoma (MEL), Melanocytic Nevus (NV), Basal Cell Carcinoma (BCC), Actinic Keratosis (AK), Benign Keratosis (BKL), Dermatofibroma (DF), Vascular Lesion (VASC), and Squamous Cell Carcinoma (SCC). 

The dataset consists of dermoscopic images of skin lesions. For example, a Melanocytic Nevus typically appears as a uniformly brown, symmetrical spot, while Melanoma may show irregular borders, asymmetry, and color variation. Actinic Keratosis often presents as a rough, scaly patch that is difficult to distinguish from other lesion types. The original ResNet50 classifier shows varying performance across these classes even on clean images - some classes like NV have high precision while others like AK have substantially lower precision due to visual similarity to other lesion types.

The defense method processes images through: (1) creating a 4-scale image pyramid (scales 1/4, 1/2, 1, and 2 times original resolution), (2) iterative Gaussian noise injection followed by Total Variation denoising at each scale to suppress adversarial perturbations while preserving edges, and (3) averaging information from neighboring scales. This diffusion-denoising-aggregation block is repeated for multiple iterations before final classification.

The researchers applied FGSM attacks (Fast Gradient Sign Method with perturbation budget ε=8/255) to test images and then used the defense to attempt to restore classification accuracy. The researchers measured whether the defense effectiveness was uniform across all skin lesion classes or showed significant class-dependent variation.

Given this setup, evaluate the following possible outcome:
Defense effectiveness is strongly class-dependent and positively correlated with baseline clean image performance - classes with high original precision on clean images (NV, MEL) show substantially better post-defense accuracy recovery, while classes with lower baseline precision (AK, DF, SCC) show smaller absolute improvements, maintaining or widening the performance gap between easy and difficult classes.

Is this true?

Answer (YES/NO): NO